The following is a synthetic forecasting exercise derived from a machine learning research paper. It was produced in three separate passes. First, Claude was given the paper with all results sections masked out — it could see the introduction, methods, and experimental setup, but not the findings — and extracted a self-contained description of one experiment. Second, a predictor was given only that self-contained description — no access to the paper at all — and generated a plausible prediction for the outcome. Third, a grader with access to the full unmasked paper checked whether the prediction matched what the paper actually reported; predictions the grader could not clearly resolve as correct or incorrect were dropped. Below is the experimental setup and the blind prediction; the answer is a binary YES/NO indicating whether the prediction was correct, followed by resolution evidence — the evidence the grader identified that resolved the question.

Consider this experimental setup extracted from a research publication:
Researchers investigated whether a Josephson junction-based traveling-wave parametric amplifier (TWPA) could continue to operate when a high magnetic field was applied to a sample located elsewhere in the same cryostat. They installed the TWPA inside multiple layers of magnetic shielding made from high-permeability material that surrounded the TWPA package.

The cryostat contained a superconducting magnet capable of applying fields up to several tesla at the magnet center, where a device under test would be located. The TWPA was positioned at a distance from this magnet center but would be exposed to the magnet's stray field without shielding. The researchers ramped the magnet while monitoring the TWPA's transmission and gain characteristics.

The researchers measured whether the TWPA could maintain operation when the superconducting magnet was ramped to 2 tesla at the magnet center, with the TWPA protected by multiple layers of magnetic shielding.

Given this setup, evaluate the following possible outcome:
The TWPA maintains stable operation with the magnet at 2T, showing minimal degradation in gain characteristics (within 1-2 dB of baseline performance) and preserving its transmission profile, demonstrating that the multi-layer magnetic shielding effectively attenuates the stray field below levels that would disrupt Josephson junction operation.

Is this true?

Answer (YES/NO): YES